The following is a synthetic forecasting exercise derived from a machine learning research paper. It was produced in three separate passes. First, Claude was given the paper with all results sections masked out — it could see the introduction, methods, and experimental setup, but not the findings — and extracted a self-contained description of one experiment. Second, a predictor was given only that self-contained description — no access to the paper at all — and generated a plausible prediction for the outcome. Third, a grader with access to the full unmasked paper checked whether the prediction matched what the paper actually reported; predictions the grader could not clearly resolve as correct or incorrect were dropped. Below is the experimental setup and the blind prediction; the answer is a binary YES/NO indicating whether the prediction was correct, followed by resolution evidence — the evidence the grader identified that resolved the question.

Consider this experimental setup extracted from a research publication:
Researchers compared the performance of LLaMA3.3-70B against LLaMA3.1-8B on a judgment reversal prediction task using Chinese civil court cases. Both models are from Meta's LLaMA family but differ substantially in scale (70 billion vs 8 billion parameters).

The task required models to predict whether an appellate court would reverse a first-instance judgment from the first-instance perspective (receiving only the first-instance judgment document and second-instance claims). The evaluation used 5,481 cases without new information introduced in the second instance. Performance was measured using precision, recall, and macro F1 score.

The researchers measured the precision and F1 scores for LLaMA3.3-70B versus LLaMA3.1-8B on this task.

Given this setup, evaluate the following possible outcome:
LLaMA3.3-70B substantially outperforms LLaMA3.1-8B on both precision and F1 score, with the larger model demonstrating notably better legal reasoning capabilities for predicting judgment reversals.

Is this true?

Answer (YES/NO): YES